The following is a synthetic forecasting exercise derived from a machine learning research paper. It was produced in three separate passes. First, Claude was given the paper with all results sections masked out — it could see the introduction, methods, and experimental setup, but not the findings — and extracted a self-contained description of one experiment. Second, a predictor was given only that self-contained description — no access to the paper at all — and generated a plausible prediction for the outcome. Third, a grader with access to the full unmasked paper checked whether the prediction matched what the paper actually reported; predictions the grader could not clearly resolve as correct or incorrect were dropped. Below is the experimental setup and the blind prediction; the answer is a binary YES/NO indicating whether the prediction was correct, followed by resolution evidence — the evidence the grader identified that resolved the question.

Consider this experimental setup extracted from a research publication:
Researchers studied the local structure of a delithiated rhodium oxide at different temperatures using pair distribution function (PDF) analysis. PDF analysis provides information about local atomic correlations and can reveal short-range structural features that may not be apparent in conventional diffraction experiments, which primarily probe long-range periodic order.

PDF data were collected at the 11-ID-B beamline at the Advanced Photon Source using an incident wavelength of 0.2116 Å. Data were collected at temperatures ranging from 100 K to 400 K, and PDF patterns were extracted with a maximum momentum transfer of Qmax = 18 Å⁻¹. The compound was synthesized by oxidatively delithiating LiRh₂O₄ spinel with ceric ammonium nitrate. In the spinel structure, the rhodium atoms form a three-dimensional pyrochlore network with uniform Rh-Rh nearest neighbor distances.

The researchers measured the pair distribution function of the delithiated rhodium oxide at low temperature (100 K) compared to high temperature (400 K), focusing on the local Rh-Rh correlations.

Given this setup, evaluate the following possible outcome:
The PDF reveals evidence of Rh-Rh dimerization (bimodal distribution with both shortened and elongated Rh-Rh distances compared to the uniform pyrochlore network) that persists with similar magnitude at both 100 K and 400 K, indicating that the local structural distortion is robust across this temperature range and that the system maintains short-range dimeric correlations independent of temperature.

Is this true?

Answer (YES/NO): NO